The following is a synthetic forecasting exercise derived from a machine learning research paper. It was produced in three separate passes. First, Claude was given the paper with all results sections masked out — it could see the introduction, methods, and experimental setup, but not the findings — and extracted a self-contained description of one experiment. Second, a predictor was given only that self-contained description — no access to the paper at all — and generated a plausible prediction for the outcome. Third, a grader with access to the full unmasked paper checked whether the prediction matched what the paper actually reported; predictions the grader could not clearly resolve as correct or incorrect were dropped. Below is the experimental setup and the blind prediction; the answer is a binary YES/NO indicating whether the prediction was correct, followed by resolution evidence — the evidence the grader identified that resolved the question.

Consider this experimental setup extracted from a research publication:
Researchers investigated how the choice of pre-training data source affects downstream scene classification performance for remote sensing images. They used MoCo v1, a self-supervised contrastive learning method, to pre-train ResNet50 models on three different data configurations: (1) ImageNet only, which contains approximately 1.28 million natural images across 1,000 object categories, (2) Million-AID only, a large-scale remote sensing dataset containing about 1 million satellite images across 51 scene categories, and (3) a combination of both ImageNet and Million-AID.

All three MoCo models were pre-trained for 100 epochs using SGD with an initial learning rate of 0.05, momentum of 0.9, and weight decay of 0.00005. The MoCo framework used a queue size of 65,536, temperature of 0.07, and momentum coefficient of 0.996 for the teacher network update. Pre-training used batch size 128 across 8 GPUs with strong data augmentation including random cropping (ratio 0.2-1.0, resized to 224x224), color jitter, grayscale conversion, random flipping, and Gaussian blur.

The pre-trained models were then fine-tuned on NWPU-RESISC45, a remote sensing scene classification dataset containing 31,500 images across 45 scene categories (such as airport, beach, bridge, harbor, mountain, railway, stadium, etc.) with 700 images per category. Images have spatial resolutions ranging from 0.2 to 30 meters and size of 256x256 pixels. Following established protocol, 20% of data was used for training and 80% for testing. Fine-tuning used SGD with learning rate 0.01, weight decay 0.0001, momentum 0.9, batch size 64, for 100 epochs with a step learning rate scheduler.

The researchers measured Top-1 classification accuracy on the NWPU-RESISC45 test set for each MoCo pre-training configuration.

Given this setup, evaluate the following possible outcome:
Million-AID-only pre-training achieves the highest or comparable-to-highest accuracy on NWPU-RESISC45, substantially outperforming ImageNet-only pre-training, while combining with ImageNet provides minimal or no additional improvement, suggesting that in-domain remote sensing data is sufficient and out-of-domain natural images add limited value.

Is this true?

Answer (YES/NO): NO